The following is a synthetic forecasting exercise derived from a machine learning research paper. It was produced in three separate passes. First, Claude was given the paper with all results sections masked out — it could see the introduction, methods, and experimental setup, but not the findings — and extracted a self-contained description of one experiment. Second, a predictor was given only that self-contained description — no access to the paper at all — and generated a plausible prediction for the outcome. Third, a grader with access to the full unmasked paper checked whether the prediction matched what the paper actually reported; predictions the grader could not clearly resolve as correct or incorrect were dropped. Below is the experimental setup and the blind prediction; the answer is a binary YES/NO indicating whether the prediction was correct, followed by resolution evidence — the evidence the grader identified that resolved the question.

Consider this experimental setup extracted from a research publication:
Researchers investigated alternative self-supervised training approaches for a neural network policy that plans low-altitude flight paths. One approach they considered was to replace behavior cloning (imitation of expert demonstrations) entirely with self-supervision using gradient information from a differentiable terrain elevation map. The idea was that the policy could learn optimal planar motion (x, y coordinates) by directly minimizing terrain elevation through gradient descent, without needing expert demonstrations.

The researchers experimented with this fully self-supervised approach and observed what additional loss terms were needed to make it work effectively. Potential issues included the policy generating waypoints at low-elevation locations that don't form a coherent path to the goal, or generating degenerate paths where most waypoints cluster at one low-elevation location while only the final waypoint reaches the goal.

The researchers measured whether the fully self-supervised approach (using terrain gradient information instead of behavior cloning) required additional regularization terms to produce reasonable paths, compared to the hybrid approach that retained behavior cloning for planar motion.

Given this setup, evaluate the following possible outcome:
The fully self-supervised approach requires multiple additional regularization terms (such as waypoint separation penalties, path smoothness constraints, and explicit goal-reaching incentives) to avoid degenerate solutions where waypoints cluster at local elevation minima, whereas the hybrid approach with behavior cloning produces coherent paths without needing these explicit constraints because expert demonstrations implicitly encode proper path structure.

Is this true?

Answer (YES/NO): YES